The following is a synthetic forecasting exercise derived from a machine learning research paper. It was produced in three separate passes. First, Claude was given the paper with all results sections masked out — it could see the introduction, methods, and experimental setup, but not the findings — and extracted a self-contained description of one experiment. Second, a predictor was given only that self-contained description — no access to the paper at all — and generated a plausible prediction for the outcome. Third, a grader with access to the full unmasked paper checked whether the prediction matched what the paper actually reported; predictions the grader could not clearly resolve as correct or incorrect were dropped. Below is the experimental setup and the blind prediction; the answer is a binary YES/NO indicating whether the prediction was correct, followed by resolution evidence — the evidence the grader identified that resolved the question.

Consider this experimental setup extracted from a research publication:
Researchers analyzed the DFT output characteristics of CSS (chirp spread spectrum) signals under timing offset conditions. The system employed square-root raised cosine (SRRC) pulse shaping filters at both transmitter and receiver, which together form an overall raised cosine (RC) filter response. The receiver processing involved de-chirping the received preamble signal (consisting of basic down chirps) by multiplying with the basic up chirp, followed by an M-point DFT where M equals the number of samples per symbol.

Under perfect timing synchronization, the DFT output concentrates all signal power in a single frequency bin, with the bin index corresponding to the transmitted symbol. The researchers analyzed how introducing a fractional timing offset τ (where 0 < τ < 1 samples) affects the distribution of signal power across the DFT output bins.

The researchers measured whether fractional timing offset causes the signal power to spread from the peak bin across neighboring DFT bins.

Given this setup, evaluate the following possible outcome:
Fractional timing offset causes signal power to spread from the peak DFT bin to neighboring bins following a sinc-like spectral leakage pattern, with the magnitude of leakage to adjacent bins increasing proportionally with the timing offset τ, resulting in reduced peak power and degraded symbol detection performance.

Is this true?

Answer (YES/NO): NO